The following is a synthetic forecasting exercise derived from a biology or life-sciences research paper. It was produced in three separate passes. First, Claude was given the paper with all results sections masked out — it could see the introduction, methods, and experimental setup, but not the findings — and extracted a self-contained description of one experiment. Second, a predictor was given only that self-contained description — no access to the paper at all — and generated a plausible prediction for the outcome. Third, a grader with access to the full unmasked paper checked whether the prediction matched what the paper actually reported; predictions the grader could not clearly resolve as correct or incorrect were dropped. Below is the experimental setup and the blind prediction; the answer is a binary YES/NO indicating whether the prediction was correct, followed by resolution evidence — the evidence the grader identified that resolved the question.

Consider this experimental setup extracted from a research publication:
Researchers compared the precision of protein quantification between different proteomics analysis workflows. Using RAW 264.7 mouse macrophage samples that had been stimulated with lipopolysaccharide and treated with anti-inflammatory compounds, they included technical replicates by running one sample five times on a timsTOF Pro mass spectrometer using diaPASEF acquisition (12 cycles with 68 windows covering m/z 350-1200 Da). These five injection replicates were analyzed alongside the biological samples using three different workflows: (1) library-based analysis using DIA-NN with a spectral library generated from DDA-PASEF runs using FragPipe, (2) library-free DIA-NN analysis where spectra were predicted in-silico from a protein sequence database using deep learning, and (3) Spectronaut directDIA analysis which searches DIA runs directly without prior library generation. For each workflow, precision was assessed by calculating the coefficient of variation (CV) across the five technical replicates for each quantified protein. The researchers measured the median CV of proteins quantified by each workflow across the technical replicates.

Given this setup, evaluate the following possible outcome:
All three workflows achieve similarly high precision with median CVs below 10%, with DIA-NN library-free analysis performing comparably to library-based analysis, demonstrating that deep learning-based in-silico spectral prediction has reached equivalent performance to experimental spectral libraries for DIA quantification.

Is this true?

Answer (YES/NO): NO